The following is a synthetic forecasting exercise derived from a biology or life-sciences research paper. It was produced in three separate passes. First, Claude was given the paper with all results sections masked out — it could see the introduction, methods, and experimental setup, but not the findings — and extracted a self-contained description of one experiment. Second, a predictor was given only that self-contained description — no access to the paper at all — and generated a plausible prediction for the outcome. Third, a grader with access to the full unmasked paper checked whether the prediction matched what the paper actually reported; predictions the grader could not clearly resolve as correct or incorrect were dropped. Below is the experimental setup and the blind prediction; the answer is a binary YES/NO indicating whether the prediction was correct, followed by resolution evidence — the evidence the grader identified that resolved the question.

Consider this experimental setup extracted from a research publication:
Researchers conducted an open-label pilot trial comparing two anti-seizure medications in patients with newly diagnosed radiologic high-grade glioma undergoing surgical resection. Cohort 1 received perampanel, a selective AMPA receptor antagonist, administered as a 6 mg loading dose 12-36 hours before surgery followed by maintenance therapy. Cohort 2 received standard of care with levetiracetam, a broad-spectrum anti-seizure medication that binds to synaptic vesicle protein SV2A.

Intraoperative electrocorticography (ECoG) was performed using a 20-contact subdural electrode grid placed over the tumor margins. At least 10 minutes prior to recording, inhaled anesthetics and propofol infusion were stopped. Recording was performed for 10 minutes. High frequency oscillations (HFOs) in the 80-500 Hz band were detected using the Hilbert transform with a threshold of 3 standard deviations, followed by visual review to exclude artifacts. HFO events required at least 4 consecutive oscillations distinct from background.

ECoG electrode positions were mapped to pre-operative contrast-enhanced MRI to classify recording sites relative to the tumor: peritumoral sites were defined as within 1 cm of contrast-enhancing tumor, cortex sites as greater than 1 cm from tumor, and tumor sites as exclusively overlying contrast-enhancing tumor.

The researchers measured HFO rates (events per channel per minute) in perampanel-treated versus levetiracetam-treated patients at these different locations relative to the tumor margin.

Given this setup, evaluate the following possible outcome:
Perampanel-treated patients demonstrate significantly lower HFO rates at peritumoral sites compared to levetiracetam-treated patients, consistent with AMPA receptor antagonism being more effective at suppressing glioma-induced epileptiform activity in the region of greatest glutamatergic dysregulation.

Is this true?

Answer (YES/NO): NO